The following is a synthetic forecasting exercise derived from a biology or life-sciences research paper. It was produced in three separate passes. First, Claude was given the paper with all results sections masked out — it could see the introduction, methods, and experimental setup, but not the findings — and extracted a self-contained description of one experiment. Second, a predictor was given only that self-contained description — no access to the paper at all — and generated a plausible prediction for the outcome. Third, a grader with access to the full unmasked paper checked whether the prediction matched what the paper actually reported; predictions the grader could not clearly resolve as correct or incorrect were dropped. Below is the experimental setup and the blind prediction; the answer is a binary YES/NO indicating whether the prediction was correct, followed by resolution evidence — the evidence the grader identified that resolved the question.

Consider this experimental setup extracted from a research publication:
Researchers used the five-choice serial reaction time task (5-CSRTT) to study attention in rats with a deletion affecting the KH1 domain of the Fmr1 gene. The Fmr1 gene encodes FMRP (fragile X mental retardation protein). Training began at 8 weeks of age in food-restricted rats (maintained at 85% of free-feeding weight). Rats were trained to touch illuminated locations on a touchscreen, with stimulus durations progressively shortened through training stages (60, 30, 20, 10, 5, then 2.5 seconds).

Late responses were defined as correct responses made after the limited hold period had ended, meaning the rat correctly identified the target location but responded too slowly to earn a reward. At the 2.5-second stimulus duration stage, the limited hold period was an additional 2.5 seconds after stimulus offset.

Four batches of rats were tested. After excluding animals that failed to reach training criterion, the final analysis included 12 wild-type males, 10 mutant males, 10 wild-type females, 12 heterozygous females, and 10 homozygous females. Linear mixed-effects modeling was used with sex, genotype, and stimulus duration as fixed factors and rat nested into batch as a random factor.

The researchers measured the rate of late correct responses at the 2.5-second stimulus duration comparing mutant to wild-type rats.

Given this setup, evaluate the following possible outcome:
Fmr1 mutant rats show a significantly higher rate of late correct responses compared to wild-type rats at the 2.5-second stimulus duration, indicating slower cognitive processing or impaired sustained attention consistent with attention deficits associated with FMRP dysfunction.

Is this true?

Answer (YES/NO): YES